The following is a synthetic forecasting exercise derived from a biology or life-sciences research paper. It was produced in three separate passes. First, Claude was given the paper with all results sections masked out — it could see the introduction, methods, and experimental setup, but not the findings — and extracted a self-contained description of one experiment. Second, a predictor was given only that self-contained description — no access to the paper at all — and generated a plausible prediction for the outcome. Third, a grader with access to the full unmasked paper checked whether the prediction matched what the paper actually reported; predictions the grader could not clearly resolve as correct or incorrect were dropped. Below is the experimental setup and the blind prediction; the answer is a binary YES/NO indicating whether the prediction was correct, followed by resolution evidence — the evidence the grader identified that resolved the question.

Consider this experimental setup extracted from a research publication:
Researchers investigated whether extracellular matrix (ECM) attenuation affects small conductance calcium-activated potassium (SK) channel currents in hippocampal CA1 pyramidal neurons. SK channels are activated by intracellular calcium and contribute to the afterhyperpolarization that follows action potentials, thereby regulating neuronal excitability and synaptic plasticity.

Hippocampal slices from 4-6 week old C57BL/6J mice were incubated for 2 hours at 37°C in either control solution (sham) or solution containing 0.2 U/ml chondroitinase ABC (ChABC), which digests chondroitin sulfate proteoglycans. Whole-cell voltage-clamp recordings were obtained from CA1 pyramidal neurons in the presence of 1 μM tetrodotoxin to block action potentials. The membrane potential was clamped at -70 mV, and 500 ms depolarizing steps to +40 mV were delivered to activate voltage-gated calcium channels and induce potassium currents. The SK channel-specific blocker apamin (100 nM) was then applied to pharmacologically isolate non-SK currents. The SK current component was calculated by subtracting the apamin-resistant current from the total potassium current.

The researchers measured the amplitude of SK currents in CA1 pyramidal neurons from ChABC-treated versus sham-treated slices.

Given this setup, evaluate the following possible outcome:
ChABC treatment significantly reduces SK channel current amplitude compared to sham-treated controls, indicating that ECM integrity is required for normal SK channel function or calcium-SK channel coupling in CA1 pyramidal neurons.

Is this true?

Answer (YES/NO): NO